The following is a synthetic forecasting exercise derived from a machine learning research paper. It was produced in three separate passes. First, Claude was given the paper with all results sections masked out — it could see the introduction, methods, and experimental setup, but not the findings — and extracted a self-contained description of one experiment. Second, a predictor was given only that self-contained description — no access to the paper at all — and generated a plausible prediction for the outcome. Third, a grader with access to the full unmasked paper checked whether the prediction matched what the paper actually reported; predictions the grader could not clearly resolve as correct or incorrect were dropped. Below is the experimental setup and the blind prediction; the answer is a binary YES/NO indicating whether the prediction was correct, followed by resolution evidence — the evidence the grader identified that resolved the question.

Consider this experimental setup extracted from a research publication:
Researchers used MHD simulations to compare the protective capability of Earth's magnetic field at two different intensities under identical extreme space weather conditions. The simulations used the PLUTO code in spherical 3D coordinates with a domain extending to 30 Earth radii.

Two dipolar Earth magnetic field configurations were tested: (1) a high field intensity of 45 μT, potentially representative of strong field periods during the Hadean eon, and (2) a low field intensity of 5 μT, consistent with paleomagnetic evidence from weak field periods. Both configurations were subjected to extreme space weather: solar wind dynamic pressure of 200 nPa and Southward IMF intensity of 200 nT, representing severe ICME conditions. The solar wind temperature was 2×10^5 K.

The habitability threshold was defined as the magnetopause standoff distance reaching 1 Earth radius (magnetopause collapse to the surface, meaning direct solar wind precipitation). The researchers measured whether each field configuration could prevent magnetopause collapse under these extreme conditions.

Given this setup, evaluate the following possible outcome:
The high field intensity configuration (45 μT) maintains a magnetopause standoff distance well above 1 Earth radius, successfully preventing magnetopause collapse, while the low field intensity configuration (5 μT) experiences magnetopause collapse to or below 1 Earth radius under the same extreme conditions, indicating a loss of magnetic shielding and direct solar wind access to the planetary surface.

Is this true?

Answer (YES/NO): NO